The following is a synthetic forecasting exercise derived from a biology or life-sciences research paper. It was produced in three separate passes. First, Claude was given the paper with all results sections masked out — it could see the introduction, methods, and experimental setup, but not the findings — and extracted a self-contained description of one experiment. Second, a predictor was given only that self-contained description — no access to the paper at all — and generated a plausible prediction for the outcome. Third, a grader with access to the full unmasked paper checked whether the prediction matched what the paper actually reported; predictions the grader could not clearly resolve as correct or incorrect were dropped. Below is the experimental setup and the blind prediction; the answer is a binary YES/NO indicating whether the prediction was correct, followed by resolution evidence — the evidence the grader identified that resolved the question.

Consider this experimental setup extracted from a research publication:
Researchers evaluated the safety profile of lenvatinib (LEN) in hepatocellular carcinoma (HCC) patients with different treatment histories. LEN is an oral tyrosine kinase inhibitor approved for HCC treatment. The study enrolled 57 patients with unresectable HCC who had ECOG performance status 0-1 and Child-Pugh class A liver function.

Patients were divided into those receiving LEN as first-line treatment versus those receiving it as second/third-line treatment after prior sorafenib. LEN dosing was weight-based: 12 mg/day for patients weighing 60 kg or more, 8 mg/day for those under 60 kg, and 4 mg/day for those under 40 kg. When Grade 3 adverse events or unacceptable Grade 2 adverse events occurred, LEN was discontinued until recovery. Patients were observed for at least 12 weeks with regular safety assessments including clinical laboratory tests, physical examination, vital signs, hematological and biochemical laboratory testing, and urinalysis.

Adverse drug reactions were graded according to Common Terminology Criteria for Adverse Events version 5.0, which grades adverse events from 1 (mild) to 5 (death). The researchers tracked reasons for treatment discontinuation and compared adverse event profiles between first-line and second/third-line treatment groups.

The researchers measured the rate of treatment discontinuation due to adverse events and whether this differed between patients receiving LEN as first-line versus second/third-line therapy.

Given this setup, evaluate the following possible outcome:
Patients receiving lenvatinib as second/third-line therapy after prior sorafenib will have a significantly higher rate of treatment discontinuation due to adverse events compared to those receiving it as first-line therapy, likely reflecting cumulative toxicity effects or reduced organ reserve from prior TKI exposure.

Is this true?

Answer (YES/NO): NO